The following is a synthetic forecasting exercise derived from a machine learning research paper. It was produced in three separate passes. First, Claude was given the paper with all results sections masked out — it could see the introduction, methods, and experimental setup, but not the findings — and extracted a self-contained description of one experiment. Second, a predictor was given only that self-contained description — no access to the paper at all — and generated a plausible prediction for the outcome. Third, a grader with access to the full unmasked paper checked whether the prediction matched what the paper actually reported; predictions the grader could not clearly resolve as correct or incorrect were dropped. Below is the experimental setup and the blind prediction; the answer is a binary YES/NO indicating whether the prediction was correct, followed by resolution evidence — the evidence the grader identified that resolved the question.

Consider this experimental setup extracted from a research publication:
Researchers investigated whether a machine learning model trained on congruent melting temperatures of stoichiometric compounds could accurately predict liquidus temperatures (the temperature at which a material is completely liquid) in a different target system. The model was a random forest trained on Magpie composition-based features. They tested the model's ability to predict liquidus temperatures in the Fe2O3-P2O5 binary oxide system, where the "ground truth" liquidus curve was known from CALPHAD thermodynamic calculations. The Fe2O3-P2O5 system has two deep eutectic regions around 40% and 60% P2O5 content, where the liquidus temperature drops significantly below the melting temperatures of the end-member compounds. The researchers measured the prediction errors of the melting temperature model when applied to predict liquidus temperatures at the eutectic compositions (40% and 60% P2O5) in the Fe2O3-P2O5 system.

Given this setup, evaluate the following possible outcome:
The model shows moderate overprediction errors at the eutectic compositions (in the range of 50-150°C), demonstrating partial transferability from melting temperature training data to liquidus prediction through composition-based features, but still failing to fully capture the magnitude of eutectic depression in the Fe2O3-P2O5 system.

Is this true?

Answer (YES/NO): NO